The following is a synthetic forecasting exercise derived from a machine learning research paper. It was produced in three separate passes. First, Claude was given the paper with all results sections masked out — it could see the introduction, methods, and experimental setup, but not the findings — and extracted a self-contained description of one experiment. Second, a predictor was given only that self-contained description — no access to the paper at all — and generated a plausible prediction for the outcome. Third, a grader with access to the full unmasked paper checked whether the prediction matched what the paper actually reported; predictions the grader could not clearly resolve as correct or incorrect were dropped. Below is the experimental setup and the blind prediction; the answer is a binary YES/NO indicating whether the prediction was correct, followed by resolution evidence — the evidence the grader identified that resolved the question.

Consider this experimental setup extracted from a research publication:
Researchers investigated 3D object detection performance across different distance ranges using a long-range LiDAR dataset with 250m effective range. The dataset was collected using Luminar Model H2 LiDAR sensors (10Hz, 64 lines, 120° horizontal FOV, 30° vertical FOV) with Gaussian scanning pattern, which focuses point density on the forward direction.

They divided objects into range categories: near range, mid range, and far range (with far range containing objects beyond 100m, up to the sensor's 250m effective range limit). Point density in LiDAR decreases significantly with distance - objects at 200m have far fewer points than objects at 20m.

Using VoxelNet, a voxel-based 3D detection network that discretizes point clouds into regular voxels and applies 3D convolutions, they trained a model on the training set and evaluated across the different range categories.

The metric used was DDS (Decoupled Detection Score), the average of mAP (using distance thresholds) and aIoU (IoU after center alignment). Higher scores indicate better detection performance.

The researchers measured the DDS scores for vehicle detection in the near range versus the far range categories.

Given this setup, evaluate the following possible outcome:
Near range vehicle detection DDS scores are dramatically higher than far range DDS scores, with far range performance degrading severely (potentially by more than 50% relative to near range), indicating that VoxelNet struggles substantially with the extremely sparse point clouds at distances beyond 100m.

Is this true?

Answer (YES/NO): YES